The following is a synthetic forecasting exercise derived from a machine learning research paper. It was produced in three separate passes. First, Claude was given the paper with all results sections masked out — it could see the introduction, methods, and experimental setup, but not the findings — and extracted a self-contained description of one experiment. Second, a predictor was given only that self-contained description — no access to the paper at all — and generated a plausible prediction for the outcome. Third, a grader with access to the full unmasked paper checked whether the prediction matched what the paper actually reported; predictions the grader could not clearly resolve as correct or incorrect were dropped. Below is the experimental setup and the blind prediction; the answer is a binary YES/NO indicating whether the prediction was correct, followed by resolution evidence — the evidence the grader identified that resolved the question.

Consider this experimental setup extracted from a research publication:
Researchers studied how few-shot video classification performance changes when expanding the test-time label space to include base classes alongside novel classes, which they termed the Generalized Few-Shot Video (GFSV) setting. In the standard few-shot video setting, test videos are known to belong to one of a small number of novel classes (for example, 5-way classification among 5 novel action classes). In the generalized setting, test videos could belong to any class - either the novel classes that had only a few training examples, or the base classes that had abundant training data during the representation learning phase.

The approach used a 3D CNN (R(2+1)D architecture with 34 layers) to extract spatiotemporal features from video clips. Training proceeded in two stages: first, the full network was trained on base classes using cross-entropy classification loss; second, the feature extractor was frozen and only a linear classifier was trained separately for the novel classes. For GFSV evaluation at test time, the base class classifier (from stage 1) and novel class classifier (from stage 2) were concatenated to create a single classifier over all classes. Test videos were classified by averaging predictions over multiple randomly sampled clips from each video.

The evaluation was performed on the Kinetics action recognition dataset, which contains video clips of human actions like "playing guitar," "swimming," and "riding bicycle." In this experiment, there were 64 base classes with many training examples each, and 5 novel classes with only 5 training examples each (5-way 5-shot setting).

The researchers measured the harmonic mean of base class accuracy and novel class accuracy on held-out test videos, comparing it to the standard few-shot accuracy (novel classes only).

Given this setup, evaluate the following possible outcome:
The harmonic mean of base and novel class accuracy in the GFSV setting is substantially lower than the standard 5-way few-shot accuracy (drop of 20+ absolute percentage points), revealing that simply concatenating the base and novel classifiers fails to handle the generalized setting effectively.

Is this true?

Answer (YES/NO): YES